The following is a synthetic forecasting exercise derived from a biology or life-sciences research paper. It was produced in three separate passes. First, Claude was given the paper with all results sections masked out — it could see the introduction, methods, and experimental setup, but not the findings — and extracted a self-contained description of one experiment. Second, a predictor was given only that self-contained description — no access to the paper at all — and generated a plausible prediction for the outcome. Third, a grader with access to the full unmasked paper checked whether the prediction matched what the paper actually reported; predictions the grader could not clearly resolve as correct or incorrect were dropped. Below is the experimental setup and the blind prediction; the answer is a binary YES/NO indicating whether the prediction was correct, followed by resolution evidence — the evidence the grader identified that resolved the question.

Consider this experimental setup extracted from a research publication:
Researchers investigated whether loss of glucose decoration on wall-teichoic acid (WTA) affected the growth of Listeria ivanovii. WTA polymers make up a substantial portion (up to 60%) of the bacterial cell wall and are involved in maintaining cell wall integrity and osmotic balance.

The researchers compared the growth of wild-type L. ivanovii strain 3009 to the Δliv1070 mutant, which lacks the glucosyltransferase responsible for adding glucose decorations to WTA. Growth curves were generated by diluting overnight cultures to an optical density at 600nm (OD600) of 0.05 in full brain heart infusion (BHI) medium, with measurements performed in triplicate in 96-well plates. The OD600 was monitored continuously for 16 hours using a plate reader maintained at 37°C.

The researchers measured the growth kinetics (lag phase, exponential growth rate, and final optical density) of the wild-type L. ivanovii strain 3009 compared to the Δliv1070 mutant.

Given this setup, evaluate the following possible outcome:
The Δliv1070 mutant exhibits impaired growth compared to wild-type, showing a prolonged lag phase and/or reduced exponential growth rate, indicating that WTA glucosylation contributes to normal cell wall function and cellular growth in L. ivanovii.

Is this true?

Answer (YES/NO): NO